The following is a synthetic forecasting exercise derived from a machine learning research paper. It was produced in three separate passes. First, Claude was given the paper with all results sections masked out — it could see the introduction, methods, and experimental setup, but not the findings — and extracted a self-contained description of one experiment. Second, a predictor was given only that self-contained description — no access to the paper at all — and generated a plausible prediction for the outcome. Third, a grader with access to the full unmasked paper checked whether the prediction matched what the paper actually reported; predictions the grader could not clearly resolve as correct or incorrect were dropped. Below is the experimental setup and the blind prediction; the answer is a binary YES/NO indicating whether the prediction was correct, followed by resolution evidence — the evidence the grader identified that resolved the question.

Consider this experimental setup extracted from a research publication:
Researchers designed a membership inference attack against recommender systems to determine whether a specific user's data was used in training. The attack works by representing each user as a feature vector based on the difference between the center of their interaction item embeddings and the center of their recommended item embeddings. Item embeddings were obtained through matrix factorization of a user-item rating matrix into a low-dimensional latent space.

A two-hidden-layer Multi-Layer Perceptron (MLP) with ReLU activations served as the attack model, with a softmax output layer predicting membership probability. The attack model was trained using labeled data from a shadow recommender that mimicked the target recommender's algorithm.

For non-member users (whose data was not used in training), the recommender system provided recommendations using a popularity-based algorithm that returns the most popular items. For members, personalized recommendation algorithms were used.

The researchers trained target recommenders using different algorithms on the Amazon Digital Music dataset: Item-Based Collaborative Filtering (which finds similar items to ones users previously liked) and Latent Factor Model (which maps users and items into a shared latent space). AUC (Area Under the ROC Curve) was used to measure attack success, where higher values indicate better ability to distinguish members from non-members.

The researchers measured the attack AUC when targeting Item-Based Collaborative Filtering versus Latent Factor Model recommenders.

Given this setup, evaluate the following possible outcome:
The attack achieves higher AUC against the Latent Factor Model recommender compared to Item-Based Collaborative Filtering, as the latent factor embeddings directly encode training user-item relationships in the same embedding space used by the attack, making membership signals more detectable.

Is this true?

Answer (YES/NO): NO